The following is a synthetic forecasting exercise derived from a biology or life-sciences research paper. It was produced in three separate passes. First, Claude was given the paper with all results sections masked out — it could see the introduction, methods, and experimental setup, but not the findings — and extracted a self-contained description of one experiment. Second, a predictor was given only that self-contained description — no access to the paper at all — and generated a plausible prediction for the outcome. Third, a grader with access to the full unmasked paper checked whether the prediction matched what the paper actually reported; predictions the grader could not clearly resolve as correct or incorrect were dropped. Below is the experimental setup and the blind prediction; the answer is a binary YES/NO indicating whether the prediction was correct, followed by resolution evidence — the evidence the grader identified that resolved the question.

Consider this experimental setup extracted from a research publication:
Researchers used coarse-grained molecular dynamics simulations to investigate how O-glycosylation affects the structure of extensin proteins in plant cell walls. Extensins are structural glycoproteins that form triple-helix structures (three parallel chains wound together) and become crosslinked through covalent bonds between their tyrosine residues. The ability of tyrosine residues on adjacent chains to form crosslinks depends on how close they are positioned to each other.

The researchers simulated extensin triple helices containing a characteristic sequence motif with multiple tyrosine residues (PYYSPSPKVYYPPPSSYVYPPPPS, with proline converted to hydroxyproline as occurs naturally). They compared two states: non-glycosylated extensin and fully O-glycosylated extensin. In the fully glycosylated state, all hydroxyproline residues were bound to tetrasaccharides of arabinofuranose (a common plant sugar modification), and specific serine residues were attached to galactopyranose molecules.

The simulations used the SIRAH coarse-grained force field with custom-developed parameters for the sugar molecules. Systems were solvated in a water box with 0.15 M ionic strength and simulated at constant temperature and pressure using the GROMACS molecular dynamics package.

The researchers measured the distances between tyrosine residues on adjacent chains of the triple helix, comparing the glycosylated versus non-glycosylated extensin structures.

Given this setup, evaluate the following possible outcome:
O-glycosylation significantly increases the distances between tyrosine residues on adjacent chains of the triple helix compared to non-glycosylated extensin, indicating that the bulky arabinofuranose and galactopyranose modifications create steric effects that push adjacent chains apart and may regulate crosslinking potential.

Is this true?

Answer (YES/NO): YES